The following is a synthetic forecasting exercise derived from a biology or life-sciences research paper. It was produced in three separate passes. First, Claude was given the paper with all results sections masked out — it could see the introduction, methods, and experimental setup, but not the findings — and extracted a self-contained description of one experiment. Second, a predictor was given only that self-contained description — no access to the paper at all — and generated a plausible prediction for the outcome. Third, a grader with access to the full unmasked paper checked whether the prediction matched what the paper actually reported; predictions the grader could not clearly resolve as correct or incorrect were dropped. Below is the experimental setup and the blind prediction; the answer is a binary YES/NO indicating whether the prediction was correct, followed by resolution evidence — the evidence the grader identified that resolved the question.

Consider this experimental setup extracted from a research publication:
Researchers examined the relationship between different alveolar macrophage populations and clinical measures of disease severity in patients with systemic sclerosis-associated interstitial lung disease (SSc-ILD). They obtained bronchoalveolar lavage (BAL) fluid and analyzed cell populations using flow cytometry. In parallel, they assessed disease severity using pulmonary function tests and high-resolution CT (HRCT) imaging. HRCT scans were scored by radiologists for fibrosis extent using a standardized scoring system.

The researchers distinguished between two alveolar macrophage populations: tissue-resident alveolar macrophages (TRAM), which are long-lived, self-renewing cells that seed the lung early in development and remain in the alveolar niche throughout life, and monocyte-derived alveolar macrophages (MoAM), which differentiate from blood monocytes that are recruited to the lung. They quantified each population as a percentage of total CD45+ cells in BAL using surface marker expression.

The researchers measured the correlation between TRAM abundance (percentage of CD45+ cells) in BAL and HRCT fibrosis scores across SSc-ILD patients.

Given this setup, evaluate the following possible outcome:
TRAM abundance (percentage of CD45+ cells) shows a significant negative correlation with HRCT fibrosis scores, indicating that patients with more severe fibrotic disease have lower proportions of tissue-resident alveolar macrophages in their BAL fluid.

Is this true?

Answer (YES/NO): NO